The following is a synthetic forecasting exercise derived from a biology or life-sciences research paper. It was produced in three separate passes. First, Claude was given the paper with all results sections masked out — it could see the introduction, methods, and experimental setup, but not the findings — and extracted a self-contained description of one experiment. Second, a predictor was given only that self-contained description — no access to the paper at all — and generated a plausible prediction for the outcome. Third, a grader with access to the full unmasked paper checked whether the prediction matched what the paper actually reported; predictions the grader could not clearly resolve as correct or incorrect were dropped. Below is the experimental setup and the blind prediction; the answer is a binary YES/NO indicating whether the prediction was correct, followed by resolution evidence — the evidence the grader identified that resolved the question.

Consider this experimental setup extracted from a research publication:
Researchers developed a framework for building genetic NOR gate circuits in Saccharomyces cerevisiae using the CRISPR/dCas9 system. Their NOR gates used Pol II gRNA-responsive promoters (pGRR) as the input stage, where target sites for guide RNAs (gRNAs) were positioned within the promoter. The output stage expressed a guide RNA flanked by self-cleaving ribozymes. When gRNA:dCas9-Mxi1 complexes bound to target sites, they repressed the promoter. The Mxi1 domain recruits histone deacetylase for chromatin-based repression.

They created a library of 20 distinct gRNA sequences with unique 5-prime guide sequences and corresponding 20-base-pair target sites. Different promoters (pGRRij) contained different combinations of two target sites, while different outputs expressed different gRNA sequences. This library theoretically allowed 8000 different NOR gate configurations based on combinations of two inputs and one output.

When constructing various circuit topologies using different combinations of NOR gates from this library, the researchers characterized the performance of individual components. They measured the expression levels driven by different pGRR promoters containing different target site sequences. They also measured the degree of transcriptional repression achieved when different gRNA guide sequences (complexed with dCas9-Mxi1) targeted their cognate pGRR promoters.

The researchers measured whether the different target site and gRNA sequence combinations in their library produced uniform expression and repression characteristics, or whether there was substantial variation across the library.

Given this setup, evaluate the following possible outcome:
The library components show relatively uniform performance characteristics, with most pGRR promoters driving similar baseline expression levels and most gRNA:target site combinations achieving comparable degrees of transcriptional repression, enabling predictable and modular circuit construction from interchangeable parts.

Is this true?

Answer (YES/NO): NO